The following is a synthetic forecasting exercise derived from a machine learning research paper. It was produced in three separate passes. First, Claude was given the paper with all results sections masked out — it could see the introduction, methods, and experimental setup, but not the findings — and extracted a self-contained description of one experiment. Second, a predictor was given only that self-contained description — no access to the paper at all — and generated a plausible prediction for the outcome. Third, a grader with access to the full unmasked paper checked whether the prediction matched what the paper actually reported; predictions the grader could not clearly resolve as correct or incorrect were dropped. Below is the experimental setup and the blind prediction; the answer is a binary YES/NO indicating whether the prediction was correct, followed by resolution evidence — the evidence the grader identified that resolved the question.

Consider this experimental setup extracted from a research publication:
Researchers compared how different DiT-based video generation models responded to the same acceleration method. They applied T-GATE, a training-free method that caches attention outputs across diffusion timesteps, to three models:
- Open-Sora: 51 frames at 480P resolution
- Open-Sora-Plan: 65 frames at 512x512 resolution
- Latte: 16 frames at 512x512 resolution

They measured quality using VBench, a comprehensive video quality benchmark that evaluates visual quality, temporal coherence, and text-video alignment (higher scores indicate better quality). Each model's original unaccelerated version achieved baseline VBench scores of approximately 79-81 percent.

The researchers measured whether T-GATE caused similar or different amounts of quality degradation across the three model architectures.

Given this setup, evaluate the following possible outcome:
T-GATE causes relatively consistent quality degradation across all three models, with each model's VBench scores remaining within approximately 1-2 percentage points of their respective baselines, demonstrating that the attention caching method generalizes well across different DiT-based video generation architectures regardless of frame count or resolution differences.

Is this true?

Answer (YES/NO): NO